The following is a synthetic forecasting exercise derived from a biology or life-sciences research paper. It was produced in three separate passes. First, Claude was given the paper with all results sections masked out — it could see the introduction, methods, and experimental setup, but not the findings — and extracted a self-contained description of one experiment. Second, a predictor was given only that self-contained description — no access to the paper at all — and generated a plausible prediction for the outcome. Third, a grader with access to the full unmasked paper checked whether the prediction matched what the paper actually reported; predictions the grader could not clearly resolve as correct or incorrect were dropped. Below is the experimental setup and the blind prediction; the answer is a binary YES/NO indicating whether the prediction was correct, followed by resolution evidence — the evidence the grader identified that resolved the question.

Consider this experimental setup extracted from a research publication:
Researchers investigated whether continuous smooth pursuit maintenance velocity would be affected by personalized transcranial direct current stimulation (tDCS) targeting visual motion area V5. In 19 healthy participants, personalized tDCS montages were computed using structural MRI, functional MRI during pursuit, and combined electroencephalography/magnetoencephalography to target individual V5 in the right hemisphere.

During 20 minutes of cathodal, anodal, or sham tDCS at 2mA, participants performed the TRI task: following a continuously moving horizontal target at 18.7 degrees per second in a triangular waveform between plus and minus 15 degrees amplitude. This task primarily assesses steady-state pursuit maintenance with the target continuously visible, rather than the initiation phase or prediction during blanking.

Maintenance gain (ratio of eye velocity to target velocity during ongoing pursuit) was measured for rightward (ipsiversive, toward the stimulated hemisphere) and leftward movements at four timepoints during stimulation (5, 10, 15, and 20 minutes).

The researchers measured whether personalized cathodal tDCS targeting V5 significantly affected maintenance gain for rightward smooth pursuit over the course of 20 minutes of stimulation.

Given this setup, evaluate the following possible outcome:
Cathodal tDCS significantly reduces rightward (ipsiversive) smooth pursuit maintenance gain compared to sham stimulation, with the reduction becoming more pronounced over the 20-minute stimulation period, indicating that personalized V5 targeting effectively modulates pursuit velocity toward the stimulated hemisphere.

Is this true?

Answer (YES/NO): NO